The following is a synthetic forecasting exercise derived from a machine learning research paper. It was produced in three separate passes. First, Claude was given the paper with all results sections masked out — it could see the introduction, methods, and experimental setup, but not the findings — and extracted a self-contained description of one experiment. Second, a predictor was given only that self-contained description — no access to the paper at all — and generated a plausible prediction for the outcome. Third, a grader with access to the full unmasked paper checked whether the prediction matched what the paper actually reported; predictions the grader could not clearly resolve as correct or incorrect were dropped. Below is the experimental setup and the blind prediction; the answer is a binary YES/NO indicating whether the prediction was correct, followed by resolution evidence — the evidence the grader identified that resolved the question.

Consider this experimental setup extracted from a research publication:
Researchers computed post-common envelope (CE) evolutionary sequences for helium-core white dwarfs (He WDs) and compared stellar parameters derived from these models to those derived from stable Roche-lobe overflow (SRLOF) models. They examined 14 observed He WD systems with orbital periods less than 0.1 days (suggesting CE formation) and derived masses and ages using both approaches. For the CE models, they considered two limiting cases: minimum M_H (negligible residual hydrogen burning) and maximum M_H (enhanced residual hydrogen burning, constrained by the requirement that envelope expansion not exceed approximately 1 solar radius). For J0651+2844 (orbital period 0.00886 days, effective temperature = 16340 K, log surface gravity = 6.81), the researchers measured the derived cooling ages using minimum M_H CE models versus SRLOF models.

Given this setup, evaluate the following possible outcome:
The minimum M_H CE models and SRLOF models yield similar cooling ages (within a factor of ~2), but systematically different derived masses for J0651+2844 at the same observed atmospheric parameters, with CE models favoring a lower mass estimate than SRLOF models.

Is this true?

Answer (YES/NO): NO